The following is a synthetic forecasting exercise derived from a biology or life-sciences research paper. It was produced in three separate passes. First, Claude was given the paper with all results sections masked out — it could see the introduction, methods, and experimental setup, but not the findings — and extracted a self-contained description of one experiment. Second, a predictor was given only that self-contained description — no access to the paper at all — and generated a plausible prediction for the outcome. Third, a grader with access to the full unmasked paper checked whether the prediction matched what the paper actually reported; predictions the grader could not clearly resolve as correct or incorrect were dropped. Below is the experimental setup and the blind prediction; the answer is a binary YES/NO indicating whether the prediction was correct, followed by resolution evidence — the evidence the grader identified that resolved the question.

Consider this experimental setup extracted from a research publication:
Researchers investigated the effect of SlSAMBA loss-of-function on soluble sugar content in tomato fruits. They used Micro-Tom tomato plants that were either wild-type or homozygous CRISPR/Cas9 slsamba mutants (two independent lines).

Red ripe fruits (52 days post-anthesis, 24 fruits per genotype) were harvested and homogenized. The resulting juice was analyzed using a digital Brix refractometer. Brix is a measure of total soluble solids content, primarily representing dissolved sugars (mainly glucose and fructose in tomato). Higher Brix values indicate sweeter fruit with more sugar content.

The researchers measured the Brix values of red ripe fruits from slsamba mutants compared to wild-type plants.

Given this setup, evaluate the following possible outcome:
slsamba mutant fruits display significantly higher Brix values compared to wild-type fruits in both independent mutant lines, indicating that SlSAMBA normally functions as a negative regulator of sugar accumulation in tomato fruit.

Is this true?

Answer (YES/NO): YES